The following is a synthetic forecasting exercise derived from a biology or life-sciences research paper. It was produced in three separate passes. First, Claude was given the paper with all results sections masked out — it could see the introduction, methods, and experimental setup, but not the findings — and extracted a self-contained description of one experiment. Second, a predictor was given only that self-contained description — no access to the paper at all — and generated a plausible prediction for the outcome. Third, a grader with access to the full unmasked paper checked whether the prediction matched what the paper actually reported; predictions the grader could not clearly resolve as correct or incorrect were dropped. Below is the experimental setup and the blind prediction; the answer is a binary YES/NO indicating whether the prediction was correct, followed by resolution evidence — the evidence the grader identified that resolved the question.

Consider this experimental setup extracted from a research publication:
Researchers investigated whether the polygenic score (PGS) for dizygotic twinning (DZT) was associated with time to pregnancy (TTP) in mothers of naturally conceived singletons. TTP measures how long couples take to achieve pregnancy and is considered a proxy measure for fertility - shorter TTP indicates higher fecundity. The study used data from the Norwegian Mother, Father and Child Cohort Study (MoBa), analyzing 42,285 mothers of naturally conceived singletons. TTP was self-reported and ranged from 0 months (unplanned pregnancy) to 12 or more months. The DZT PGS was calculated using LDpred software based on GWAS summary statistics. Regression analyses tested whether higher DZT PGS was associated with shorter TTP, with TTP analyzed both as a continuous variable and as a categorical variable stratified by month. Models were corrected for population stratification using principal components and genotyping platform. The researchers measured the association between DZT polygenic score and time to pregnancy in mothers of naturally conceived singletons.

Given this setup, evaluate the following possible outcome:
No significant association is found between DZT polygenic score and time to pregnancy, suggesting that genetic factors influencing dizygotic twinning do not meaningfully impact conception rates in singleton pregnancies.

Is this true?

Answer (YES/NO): NO